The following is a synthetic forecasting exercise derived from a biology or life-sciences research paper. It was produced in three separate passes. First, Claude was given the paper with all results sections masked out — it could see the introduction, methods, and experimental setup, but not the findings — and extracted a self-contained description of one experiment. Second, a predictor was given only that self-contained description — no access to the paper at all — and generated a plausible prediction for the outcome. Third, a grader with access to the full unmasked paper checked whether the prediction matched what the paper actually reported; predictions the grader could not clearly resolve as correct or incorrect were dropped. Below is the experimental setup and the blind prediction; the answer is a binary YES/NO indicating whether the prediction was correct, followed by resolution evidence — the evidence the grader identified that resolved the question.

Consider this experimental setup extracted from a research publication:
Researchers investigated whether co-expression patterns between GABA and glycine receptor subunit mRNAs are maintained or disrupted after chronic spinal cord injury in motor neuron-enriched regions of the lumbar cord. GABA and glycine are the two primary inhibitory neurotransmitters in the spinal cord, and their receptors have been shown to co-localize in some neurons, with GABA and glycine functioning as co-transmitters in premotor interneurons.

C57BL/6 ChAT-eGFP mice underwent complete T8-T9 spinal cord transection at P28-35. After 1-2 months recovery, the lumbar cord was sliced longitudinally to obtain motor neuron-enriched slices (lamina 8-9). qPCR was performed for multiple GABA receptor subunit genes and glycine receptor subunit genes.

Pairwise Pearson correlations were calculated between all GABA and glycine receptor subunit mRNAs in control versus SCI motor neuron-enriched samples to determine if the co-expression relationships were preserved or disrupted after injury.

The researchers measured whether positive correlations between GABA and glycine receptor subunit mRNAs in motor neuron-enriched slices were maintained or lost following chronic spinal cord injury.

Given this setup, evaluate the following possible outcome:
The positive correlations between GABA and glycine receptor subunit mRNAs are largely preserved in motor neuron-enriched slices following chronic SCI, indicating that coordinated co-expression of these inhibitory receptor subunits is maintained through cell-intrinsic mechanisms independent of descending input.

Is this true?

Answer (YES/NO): YES